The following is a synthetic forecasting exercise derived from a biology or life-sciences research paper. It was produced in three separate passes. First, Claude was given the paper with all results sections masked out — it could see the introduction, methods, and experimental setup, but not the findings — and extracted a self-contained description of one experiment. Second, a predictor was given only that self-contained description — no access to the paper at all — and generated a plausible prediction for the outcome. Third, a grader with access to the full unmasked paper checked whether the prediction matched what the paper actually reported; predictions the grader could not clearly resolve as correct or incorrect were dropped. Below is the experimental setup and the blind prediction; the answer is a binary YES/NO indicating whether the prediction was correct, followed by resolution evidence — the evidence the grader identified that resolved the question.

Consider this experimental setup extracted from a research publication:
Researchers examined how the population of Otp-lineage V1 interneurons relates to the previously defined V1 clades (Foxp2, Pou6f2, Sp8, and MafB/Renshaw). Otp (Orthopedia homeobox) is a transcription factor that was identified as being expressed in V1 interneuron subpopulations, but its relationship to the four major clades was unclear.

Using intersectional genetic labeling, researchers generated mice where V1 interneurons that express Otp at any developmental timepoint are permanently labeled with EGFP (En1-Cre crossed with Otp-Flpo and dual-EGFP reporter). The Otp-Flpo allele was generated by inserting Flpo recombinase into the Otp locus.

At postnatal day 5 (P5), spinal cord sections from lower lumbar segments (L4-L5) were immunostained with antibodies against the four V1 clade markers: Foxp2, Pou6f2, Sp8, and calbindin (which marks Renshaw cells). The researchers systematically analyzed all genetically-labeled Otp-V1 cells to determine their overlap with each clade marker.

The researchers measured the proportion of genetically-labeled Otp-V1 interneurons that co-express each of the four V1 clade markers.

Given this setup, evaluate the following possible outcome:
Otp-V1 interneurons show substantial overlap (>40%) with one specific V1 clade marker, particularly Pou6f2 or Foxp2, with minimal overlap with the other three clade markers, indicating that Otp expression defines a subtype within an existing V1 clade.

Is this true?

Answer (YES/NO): NO